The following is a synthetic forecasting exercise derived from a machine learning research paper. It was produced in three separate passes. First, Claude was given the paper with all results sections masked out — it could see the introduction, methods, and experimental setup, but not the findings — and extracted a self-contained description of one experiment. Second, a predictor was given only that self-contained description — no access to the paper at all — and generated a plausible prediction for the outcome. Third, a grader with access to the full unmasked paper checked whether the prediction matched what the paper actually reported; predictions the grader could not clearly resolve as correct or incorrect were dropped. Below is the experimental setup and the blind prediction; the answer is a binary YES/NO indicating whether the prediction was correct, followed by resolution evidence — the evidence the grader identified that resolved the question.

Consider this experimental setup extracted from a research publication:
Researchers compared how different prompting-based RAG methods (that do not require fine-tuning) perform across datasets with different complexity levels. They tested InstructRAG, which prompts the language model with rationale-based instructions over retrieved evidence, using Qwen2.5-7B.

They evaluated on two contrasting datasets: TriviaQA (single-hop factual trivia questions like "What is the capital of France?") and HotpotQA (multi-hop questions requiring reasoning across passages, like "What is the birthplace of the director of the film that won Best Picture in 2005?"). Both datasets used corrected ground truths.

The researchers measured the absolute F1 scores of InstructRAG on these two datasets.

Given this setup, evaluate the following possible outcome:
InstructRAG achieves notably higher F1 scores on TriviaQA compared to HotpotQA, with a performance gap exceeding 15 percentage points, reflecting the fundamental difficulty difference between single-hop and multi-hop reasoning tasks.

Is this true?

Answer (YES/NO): YES